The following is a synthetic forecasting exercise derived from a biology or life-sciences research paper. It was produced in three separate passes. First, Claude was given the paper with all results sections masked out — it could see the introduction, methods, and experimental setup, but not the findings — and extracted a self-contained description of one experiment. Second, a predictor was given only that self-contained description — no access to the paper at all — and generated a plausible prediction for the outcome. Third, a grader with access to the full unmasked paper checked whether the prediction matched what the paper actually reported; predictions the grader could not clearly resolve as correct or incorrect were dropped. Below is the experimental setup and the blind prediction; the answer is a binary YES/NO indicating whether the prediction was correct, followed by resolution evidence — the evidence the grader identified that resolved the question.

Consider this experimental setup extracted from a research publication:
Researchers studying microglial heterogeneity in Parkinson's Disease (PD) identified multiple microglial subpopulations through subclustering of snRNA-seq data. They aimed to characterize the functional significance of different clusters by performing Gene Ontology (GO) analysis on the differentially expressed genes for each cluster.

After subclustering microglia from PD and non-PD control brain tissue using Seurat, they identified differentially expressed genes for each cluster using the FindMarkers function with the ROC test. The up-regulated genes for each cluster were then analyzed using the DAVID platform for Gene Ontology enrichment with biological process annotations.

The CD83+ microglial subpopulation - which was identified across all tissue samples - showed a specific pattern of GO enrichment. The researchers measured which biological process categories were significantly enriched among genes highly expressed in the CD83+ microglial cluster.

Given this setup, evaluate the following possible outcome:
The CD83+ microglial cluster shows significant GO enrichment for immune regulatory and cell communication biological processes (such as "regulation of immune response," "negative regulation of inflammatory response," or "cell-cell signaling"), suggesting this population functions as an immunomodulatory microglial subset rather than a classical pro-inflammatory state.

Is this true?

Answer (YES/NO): NO